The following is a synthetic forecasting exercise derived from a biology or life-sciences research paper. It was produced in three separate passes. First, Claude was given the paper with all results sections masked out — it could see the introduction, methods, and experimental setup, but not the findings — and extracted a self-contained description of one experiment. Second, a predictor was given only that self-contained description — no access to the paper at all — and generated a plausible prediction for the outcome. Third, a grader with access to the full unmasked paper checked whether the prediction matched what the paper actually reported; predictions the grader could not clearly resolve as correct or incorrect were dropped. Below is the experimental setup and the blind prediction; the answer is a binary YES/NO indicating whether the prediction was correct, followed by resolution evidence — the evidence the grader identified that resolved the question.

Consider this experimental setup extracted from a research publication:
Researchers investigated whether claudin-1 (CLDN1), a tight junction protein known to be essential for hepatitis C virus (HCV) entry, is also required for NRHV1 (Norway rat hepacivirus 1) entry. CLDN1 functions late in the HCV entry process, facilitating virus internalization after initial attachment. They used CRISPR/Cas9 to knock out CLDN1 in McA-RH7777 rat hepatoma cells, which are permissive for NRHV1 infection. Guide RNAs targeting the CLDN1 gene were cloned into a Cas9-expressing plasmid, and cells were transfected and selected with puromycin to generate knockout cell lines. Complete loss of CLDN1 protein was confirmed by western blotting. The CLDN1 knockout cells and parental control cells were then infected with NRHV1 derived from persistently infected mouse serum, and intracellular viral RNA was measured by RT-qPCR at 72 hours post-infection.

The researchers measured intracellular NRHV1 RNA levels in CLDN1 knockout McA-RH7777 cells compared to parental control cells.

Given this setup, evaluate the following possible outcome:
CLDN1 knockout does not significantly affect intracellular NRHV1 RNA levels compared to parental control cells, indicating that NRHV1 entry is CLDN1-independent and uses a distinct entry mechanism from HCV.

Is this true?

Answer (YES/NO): YES